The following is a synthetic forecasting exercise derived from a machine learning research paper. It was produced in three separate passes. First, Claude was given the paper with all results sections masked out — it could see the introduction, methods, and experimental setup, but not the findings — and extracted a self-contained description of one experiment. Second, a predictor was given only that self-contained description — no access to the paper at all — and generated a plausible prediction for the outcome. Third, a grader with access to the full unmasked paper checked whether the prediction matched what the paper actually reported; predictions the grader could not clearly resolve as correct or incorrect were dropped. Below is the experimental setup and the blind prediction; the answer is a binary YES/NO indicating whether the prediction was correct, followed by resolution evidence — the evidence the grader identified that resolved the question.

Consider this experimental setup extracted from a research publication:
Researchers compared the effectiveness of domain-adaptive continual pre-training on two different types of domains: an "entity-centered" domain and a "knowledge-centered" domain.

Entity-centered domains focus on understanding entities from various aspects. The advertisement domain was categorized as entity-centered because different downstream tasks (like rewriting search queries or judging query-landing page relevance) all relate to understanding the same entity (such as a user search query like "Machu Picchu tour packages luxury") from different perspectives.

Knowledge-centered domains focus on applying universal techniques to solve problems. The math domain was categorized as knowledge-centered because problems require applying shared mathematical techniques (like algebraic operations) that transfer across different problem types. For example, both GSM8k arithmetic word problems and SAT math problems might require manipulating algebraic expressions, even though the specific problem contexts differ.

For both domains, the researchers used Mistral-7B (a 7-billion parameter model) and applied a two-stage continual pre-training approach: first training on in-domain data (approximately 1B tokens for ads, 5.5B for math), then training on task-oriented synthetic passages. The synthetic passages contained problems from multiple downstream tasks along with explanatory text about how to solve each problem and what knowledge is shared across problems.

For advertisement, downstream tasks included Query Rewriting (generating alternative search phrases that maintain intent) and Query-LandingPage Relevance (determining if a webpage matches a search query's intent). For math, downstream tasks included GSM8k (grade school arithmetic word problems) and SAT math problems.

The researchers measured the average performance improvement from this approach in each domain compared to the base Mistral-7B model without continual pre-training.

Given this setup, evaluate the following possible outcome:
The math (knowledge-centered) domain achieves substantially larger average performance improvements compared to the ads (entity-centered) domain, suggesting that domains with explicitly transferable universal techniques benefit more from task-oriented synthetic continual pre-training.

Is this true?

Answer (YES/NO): NO